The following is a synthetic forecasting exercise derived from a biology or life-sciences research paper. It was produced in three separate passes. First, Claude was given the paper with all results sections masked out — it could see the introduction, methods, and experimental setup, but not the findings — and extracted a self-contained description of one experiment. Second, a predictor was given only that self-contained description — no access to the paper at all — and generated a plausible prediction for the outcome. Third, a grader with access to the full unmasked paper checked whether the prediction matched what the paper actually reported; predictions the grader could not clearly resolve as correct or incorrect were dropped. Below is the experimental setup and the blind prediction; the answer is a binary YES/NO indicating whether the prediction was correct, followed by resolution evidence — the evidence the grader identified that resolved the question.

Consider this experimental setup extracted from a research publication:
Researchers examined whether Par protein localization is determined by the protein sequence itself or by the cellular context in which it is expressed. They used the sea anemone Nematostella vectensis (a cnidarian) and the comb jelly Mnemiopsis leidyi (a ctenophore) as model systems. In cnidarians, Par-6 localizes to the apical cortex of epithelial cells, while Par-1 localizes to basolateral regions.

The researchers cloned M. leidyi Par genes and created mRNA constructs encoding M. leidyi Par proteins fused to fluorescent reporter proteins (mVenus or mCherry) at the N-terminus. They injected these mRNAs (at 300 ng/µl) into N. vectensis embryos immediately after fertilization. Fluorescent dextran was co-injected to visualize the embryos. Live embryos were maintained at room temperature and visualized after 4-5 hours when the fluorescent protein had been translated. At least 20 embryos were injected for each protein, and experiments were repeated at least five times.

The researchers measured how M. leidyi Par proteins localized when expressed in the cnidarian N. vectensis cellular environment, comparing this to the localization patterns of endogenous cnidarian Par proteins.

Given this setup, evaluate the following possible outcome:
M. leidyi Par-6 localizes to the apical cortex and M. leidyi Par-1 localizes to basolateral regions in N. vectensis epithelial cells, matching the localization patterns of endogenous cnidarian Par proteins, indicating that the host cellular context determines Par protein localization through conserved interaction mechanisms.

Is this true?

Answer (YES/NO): YES